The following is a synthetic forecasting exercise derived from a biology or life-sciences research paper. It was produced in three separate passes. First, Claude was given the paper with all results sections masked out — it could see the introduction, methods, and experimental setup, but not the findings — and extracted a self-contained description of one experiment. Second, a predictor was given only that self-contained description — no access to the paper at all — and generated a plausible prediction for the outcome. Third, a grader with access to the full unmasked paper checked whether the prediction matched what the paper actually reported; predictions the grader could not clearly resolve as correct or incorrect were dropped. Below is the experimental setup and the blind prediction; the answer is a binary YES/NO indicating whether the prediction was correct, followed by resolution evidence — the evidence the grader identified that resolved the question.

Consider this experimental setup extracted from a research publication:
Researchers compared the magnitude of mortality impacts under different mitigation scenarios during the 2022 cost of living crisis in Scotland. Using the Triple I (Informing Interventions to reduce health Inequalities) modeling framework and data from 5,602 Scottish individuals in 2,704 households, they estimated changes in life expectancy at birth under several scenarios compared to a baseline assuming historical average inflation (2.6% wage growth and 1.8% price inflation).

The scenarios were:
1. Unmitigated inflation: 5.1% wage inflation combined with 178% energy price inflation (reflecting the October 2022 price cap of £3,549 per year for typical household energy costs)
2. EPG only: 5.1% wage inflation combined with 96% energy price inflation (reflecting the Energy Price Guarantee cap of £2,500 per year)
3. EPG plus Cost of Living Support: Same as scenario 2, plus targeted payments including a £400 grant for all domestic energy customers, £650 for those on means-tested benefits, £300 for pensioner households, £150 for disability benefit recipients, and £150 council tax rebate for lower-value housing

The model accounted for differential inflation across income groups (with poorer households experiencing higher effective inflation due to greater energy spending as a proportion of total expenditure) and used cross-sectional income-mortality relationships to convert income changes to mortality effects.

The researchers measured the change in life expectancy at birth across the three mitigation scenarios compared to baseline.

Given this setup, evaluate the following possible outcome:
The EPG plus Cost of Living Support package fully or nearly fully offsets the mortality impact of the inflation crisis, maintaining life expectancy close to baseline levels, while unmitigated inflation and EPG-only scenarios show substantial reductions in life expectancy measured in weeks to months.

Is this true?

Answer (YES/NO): NO